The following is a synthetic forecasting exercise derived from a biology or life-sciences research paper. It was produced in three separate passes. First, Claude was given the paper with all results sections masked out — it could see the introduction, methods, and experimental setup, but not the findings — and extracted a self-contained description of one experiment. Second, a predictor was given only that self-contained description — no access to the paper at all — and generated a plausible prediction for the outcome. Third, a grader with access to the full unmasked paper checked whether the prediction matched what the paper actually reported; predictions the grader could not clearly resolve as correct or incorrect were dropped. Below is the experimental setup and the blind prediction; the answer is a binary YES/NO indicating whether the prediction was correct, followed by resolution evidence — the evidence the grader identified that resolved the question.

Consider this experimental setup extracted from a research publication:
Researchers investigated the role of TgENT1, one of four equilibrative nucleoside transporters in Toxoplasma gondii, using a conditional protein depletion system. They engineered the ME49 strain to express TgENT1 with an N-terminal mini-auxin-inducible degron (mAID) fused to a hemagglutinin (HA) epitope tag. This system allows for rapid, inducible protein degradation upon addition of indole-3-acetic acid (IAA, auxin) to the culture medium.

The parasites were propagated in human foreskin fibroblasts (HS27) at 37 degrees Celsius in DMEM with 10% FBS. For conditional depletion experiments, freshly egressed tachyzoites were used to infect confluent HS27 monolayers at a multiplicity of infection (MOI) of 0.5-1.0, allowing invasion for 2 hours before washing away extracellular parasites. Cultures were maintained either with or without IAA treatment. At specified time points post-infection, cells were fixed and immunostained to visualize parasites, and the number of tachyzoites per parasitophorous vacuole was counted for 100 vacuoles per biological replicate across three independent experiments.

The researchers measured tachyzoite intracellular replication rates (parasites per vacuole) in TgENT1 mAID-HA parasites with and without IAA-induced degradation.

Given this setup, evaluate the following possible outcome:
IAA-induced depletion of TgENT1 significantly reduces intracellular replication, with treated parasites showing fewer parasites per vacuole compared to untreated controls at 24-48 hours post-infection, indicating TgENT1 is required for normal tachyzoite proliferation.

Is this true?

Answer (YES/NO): YES